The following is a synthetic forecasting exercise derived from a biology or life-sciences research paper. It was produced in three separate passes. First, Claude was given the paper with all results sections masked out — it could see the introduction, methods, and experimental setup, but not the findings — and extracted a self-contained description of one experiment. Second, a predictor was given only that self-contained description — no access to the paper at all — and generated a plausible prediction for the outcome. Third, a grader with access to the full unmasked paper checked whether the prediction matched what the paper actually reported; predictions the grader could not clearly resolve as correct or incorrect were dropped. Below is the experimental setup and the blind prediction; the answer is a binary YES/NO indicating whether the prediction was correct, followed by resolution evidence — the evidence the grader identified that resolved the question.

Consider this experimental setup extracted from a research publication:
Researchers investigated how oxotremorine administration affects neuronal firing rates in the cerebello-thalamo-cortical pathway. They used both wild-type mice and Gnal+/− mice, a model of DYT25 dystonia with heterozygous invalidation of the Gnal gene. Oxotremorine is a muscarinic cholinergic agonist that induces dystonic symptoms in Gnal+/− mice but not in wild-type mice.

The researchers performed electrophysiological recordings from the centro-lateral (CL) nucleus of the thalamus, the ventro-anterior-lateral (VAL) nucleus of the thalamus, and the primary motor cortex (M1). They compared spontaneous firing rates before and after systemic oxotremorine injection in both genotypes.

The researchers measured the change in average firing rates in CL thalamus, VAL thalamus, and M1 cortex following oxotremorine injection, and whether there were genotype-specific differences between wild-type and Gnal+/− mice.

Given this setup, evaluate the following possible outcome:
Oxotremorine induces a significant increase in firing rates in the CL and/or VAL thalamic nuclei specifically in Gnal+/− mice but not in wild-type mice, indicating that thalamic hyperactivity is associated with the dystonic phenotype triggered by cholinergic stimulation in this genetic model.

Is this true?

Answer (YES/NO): NO